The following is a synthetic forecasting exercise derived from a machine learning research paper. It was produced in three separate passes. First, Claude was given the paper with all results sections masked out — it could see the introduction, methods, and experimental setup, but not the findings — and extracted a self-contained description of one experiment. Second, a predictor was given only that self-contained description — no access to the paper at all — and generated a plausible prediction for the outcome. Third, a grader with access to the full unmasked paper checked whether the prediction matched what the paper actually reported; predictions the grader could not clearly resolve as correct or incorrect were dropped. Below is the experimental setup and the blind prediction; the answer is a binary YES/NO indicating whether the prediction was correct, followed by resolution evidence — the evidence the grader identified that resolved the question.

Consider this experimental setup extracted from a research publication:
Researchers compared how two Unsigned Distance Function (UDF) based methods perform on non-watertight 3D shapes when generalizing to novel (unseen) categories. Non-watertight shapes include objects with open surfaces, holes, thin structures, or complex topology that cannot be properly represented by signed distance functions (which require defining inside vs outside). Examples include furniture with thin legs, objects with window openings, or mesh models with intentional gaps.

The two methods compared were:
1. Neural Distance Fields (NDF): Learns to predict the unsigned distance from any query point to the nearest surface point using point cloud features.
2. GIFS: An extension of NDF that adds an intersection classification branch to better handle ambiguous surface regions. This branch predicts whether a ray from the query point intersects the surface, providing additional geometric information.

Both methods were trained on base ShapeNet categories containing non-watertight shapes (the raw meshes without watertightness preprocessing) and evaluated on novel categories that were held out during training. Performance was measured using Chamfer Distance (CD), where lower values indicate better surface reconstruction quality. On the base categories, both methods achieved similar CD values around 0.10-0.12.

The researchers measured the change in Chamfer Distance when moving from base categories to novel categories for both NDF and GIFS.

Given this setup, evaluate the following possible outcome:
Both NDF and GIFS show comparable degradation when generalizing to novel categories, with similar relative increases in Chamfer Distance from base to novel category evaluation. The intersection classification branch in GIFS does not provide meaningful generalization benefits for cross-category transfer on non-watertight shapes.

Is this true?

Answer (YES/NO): NO